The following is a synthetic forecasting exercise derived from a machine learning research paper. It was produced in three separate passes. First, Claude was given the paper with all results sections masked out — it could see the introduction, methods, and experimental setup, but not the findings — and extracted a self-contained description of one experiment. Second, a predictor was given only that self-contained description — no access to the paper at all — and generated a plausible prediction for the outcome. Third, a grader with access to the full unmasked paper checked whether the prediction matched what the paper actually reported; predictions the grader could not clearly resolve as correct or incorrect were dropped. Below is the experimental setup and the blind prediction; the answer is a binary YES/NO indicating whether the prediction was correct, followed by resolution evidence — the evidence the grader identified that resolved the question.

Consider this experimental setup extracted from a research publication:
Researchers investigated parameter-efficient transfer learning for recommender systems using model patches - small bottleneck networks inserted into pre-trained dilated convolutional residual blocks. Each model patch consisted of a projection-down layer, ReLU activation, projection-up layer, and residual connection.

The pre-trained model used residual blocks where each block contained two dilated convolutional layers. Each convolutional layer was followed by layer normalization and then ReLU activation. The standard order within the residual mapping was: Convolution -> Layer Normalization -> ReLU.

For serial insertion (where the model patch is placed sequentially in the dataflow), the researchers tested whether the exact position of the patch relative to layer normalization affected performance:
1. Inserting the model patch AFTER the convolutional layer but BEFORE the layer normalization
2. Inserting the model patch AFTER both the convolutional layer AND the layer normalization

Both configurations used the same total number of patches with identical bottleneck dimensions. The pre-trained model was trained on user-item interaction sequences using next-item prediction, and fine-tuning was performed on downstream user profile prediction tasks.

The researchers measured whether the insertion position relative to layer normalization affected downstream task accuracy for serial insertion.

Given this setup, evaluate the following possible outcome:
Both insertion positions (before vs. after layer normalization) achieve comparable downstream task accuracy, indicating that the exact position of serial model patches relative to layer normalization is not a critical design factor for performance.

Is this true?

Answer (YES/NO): YES